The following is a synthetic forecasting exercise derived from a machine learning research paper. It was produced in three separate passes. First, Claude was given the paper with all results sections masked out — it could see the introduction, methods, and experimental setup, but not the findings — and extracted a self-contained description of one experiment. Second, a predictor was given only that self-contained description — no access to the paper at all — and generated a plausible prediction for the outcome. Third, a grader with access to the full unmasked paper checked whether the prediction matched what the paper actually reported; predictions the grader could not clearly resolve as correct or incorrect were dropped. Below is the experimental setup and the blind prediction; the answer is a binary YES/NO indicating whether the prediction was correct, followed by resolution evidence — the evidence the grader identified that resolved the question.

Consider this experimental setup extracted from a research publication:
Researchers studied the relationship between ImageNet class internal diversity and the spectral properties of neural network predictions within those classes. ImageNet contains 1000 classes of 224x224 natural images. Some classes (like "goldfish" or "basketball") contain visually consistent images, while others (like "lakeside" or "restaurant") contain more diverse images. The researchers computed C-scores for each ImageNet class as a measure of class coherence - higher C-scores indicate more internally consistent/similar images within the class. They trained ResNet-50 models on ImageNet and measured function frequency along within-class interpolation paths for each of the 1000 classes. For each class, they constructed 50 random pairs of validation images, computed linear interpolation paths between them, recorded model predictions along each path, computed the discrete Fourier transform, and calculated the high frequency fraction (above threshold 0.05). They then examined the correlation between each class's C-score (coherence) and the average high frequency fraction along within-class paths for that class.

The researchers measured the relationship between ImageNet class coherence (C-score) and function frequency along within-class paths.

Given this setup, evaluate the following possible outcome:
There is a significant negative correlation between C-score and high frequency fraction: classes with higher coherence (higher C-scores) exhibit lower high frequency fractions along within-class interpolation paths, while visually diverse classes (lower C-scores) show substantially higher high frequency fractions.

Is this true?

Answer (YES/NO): YES